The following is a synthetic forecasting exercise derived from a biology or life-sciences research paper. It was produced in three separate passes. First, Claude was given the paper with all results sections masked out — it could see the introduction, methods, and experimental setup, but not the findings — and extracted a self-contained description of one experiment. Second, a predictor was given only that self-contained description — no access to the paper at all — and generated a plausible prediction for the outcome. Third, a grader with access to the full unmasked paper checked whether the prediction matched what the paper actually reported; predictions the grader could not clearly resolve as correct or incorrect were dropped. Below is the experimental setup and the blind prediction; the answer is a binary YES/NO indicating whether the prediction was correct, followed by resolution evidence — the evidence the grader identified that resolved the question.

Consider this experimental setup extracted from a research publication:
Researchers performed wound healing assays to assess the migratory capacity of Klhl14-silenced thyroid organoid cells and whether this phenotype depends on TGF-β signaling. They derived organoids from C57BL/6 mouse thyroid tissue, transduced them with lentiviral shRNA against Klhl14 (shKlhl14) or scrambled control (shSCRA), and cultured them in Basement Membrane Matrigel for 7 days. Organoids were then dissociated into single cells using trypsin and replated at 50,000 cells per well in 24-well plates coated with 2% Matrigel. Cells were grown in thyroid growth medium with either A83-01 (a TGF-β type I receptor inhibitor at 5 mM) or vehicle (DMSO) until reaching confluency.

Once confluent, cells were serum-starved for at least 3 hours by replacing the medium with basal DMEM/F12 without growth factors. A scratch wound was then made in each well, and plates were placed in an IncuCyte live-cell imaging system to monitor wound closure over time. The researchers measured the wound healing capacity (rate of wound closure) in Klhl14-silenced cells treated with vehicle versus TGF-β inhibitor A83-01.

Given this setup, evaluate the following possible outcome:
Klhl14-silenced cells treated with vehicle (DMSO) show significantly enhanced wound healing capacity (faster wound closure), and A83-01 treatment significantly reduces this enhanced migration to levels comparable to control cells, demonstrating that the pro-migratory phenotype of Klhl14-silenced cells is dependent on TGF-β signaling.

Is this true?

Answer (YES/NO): NO